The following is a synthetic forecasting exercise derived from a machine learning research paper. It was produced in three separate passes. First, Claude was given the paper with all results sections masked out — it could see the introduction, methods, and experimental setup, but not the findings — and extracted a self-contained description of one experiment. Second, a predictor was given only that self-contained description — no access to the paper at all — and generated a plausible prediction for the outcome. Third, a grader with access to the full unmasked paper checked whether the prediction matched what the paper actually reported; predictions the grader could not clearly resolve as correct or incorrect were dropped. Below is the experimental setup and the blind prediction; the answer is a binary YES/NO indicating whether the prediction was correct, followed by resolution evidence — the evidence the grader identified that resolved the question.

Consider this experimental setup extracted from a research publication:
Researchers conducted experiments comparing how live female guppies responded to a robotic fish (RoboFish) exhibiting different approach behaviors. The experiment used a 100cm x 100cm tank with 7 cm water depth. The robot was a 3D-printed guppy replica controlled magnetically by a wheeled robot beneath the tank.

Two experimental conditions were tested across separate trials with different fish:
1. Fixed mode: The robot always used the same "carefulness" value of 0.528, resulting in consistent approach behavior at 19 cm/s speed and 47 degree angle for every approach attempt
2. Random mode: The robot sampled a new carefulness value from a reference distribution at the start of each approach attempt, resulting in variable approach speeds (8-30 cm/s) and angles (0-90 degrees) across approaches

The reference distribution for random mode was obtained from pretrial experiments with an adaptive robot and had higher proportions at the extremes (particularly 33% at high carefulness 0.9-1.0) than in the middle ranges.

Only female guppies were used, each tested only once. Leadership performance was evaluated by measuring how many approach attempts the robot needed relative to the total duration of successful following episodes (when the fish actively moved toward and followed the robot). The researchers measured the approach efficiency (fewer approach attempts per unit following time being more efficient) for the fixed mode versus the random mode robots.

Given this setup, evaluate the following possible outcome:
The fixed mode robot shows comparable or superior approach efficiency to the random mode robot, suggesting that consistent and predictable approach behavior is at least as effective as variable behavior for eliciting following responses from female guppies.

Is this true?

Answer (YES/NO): NO